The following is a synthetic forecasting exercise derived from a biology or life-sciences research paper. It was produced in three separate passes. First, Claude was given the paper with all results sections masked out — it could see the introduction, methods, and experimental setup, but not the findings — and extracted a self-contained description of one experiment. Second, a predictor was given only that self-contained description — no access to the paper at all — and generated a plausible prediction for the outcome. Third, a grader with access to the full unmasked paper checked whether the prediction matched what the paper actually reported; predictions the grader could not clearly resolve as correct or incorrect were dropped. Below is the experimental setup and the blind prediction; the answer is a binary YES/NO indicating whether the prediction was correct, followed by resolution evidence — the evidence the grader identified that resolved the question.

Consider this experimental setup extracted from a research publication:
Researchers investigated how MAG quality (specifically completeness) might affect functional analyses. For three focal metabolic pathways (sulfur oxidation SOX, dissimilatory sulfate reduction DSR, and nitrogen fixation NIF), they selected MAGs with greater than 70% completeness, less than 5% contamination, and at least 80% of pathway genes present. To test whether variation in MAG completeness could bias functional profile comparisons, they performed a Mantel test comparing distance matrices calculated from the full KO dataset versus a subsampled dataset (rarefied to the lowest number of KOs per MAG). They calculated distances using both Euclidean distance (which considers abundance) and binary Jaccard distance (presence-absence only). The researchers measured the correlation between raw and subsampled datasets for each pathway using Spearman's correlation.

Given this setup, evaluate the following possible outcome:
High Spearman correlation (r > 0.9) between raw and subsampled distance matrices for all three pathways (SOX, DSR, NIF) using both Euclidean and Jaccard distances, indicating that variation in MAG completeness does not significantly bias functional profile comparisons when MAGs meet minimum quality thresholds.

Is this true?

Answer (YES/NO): NO